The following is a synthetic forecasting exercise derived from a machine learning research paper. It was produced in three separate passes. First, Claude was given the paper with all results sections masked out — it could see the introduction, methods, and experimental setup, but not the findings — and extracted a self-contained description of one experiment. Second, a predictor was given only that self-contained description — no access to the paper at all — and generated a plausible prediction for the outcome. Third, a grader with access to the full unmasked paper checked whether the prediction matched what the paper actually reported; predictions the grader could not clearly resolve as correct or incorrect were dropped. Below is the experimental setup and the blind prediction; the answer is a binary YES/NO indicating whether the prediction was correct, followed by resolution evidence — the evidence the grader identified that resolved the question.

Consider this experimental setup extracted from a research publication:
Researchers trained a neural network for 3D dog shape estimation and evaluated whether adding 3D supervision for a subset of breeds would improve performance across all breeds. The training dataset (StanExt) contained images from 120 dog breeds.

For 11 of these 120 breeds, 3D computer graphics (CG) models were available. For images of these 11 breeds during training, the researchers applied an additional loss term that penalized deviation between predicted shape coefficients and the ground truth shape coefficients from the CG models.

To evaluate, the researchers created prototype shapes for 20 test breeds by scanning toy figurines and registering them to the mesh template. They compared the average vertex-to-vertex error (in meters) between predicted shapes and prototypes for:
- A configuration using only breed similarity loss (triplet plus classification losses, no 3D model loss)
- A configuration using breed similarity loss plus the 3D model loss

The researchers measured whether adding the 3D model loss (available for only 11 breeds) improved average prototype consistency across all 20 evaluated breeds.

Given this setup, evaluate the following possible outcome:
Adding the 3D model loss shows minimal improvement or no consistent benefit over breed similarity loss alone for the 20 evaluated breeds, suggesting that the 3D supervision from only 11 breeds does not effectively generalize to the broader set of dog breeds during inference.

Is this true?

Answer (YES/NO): NO